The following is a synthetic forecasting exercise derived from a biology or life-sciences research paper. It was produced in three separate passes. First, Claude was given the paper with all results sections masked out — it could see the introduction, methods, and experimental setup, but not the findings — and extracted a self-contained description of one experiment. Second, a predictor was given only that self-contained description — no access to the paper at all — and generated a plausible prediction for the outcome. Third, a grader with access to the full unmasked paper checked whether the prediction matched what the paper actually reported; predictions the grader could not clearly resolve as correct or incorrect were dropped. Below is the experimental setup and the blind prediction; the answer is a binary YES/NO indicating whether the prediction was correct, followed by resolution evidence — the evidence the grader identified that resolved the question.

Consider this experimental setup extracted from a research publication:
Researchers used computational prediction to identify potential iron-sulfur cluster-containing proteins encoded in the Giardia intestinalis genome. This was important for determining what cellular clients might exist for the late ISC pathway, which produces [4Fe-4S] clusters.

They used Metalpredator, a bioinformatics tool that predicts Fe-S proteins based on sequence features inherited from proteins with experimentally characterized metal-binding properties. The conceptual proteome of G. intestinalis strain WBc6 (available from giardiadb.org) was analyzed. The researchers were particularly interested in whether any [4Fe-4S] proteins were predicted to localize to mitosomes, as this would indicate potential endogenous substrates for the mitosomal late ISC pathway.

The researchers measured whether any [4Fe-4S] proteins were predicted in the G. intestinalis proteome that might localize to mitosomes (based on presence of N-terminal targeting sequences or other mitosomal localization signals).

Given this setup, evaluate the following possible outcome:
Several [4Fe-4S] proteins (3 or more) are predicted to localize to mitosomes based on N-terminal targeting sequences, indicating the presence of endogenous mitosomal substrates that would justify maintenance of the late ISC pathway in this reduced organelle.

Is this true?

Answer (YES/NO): NO